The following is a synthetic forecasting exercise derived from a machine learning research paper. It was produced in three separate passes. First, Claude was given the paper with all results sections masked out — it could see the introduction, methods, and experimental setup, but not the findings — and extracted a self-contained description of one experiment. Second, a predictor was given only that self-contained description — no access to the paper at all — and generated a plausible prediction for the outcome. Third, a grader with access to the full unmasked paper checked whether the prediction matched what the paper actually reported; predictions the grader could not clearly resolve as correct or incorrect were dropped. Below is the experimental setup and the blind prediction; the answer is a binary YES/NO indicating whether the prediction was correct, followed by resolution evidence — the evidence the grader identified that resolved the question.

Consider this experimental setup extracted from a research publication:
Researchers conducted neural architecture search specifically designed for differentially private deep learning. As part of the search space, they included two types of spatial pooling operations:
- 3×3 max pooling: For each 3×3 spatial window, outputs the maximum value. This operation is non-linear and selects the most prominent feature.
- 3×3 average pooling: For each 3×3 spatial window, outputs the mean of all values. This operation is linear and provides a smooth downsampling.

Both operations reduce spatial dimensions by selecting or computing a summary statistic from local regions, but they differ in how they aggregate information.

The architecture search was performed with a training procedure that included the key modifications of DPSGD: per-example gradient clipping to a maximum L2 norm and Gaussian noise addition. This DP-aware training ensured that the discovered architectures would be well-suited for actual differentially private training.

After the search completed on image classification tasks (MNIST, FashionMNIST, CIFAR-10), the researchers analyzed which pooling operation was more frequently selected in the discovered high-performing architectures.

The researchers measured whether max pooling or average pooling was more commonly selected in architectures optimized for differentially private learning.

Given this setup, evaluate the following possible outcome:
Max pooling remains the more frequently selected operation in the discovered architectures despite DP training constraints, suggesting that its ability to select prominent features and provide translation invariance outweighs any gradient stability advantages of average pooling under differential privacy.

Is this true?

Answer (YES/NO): YES